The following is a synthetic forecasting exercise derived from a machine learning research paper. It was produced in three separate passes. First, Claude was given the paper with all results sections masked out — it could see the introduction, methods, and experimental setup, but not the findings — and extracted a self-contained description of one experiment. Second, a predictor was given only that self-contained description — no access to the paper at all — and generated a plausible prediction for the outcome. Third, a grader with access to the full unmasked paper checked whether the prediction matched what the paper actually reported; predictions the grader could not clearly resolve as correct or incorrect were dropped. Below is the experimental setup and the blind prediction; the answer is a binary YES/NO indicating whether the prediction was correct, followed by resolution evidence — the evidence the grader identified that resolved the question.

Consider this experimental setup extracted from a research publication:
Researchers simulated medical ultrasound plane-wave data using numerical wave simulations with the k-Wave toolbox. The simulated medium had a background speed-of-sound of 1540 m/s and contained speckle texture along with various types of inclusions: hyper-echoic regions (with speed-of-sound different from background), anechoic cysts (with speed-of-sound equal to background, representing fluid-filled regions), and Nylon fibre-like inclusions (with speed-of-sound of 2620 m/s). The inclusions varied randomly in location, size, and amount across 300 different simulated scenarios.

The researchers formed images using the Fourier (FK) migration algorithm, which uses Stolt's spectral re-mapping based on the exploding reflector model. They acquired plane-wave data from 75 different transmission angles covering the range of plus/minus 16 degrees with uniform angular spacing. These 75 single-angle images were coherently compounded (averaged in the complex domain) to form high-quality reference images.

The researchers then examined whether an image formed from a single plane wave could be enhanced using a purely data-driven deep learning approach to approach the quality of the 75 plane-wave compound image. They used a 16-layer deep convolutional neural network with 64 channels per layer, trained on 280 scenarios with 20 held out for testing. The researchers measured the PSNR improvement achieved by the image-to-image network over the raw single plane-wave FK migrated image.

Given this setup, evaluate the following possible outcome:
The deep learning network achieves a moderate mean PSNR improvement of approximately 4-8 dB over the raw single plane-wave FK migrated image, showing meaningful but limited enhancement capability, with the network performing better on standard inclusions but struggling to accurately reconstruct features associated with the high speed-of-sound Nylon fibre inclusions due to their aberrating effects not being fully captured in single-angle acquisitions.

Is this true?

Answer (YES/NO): NO